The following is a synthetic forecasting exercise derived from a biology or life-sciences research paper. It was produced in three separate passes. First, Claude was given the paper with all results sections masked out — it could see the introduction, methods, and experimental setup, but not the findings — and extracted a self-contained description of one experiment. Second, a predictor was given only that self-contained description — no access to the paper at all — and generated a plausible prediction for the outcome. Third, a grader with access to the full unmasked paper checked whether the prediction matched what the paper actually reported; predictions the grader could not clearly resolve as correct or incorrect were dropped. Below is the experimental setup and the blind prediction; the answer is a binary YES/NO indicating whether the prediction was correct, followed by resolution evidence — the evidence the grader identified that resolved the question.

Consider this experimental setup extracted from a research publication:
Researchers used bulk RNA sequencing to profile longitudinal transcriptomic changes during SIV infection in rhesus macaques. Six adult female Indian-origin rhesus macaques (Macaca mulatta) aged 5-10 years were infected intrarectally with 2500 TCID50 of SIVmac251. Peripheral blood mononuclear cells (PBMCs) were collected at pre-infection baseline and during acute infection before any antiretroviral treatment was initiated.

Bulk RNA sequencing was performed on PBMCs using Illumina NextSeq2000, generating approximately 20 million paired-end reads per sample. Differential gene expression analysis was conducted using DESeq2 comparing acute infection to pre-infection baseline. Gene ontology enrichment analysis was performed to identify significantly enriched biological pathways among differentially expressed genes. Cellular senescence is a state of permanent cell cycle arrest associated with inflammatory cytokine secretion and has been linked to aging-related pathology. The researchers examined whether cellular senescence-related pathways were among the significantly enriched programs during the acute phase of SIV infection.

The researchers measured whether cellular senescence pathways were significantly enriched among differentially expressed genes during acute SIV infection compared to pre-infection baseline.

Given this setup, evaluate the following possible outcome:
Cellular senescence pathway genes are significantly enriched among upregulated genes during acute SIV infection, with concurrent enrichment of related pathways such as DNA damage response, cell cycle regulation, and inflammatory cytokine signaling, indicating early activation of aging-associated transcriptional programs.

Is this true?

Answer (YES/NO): NO